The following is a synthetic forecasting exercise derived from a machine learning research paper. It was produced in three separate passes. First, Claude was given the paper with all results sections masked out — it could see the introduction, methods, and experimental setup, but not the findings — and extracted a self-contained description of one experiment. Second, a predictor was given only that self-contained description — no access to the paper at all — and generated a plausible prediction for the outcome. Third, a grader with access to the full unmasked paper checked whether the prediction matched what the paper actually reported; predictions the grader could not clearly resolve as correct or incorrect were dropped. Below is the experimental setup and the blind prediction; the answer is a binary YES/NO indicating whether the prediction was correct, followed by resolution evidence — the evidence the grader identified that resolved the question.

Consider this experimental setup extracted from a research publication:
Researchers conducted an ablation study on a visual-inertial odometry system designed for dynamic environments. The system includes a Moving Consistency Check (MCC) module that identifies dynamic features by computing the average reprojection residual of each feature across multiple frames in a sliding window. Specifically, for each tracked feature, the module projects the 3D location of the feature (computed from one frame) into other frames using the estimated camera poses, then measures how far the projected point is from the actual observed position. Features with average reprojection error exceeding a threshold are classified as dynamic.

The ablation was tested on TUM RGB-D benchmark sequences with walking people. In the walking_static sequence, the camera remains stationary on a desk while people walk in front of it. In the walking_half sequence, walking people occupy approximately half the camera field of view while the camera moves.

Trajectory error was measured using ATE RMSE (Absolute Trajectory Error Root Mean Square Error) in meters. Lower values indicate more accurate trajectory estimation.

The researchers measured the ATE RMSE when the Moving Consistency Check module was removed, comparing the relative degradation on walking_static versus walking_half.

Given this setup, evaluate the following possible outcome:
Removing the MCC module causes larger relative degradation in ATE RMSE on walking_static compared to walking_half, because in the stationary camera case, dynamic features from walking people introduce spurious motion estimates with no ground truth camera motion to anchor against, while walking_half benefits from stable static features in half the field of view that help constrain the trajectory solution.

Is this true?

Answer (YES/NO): YES